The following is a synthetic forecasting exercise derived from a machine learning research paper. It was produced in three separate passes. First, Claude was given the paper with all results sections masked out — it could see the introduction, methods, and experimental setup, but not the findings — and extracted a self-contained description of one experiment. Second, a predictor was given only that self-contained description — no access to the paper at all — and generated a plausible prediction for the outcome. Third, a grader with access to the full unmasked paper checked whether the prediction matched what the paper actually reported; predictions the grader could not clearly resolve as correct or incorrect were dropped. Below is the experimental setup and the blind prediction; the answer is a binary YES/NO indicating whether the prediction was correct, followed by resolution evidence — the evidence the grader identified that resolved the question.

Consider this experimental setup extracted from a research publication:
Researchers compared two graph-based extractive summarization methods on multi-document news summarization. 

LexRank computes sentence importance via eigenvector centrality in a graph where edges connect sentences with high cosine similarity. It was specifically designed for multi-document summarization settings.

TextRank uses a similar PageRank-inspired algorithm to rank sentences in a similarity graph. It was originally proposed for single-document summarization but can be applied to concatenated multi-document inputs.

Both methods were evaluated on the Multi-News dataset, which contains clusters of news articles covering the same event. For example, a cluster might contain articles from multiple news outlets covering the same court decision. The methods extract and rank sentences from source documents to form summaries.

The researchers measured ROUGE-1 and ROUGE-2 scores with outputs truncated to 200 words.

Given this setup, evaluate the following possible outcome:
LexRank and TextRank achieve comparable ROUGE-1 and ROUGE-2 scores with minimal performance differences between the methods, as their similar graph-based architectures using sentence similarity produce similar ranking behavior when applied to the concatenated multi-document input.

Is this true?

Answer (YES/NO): YES